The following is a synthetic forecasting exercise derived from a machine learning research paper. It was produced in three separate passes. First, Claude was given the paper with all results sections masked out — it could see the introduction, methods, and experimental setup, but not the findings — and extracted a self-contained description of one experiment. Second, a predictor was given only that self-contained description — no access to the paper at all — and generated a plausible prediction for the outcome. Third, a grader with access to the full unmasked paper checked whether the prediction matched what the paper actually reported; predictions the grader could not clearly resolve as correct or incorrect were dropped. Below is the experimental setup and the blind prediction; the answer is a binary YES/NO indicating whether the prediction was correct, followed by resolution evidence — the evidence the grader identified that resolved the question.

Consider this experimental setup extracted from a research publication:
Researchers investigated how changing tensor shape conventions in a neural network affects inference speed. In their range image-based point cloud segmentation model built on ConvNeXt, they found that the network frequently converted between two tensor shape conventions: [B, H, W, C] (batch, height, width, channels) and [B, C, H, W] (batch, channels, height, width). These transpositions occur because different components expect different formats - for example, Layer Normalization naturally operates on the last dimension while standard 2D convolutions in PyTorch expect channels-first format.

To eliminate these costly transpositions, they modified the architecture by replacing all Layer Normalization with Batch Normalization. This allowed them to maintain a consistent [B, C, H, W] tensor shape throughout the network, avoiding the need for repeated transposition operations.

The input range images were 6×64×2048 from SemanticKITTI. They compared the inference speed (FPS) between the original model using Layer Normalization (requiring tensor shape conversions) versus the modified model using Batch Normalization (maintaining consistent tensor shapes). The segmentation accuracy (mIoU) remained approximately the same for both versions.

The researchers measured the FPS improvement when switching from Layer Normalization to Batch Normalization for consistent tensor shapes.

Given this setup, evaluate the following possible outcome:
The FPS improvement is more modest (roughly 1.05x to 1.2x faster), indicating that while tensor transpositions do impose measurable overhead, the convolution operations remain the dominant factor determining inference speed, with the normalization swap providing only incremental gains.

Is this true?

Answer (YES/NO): NO